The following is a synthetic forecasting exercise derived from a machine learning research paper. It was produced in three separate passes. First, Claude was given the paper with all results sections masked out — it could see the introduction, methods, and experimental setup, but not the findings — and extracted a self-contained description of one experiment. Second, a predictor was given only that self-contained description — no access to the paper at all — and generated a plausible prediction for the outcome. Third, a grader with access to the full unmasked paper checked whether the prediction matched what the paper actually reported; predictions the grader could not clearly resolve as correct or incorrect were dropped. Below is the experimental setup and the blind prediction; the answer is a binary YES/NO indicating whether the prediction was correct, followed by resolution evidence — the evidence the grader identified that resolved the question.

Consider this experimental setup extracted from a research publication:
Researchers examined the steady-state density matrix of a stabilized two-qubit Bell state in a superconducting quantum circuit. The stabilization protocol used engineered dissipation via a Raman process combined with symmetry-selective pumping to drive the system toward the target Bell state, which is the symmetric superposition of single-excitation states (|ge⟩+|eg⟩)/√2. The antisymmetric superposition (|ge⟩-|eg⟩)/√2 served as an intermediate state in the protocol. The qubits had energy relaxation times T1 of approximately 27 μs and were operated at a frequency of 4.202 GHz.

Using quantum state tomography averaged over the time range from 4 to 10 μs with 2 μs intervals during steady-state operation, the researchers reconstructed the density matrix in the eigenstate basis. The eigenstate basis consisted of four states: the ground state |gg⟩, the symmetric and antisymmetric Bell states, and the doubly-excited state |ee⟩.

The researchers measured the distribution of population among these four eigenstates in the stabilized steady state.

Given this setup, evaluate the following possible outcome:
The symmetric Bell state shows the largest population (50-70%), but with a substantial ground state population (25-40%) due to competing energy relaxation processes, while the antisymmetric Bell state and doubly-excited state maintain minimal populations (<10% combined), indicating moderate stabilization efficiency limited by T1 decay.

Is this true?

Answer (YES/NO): NO